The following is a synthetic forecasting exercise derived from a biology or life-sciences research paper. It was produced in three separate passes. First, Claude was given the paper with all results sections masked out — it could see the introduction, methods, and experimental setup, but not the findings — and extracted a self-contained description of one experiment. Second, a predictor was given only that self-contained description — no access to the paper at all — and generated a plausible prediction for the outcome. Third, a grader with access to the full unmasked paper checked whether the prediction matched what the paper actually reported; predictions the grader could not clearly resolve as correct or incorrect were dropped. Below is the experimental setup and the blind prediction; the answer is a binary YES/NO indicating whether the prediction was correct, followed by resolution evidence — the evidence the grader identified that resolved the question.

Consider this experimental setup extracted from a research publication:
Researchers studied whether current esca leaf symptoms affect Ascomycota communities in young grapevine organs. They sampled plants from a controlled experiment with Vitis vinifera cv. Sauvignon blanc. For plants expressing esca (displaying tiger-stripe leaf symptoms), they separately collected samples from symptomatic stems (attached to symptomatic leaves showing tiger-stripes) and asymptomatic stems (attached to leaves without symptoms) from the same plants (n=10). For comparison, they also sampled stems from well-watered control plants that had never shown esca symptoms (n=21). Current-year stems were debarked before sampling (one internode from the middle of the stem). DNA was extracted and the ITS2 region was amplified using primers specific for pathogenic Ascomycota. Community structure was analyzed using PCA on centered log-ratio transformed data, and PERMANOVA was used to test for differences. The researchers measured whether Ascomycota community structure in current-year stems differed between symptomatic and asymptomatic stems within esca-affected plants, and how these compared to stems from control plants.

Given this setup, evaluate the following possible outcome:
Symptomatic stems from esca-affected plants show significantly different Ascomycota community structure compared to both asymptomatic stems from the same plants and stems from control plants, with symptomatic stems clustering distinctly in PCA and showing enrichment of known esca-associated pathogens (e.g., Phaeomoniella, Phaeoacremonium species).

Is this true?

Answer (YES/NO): NO